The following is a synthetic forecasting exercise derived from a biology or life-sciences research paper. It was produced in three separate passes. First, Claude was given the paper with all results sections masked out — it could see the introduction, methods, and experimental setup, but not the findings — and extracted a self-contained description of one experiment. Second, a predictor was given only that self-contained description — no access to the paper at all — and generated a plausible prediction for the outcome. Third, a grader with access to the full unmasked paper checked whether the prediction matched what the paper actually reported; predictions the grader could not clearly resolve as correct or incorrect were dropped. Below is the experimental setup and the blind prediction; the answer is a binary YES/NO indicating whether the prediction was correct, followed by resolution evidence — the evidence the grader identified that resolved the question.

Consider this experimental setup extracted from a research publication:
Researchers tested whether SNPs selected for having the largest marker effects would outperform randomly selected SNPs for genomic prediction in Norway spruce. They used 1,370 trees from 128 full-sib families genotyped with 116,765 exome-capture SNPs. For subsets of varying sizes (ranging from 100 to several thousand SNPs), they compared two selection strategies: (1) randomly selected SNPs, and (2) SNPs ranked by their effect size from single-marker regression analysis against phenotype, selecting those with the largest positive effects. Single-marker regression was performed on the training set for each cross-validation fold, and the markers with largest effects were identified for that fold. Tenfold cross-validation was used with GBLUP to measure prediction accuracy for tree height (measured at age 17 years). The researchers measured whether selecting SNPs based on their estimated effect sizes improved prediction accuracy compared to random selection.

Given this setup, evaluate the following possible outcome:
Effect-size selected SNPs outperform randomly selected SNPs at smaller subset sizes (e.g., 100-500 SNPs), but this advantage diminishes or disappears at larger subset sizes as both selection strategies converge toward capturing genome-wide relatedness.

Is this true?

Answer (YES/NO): NO